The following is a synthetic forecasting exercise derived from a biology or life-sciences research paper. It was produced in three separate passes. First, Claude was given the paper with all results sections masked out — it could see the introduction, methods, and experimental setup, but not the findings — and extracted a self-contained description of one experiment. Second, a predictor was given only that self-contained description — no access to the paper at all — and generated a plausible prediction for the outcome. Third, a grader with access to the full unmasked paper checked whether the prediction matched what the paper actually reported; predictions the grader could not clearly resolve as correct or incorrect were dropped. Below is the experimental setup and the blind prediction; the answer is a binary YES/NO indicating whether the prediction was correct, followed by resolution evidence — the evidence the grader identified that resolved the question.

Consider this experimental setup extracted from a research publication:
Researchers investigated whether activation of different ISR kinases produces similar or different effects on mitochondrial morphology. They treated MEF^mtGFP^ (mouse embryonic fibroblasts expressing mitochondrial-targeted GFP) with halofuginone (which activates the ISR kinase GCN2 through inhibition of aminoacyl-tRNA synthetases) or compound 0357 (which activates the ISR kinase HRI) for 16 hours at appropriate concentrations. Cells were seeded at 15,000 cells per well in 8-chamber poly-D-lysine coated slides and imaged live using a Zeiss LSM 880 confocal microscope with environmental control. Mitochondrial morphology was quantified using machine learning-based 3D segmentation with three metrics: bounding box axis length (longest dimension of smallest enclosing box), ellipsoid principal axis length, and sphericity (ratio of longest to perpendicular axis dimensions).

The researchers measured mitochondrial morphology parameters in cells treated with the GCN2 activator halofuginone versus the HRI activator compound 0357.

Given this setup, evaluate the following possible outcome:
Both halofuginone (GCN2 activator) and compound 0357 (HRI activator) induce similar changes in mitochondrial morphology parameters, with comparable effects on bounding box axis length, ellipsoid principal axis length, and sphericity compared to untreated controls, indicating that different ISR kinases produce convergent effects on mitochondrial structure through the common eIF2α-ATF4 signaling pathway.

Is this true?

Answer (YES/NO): YES